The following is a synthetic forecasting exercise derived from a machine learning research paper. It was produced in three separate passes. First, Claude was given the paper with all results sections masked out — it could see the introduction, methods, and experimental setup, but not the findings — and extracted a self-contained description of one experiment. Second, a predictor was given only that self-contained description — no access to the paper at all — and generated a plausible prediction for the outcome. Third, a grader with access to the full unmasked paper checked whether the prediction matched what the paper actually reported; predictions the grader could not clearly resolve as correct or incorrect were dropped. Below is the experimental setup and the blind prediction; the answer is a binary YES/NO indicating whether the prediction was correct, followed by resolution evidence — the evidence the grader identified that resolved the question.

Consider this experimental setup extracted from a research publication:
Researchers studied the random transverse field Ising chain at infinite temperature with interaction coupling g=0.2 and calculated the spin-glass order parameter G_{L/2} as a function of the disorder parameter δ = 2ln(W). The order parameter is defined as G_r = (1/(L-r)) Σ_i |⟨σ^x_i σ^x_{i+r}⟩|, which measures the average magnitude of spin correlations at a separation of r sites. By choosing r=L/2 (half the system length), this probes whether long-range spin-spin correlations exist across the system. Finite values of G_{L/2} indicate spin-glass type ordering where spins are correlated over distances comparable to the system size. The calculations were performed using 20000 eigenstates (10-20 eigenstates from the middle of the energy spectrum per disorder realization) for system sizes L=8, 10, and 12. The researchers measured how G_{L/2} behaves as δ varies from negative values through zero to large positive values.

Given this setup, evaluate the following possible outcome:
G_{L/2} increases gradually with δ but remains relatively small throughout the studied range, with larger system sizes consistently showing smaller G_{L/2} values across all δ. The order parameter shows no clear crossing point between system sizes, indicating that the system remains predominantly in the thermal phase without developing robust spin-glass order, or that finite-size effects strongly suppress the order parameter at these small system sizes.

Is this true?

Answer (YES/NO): NO